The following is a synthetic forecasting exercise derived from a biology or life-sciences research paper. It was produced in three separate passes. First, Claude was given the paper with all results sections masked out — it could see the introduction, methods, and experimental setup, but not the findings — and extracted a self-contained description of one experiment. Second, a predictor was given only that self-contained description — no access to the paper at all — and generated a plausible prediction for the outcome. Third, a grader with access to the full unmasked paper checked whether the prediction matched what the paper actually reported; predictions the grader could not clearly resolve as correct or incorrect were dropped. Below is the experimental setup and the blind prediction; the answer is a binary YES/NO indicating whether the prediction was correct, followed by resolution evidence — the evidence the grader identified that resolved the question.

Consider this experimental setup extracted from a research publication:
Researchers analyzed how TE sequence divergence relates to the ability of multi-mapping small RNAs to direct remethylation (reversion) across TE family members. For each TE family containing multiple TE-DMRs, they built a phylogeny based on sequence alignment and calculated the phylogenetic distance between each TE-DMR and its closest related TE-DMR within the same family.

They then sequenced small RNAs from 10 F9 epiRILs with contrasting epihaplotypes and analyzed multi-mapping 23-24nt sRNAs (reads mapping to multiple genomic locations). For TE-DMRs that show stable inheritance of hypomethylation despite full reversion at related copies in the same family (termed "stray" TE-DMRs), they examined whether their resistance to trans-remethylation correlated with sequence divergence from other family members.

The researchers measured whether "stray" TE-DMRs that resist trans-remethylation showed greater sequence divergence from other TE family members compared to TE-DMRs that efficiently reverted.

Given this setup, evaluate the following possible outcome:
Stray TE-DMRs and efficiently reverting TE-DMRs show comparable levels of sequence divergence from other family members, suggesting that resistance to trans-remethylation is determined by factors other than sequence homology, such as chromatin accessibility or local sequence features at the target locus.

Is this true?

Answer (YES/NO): NO